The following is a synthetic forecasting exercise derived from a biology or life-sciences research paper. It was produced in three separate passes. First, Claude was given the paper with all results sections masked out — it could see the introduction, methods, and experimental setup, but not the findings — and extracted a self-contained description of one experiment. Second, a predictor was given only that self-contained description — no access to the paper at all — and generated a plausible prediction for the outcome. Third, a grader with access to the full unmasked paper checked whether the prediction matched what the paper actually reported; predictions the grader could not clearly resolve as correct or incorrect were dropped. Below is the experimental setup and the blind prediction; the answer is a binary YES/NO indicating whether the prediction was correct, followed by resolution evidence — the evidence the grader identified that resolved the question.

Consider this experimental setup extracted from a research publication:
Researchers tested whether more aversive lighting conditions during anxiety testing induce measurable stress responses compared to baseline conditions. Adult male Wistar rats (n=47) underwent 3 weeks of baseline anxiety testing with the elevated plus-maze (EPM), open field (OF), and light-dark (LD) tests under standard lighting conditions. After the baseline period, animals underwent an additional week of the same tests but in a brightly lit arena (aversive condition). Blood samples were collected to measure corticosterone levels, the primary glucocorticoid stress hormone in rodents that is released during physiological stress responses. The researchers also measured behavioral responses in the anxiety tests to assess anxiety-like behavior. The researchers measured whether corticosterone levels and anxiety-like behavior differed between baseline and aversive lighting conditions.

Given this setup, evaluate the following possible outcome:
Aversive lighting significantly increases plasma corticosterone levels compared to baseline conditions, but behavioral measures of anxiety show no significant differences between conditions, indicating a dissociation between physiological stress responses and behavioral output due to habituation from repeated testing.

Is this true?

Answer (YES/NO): NO